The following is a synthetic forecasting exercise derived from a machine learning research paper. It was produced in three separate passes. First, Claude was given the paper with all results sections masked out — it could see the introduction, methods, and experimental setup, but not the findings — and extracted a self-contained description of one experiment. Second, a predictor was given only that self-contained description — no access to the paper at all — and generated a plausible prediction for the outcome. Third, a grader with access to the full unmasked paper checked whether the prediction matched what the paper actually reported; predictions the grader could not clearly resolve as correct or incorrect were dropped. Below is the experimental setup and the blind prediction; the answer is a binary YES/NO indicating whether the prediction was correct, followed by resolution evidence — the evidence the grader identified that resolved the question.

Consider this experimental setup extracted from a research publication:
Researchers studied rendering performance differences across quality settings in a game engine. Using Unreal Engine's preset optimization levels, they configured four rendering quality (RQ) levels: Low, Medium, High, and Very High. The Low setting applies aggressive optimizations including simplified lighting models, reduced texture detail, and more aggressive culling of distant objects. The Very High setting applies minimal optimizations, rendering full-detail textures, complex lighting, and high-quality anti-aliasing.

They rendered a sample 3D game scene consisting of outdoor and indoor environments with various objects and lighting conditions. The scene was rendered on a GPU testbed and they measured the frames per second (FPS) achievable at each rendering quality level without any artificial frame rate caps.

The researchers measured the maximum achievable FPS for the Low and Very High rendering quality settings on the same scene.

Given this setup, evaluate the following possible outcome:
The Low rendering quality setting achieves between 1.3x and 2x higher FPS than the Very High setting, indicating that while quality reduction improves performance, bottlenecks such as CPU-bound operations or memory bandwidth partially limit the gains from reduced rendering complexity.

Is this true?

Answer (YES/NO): NO